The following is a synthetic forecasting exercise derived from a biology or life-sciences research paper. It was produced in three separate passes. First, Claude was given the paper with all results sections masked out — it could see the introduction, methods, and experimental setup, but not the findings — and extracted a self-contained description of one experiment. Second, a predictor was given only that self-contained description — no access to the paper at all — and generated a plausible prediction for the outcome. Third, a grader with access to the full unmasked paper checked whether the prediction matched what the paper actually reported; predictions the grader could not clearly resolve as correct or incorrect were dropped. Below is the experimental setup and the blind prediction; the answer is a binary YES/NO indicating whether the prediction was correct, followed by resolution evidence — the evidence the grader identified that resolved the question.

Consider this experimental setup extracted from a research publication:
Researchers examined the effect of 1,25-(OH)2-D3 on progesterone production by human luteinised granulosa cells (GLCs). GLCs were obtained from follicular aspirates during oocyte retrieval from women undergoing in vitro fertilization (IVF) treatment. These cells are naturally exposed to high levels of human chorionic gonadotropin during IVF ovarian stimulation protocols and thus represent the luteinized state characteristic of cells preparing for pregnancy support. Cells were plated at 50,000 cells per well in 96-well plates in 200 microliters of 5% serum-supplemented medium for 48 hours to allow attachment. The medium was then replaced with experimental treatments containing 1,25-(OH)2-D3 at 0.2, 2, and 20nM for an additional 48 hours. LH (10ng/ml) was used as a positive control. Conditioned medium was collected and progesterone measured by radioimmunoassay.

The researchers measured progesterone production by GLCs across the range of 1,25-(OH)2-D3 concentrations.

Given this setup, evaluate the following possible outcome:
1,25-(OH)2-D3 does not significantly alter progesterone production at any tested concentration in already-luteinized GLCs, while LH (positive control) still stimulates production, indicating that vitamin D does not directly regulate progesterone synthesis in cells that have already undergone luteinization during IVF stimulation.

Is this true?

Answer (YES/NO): YES